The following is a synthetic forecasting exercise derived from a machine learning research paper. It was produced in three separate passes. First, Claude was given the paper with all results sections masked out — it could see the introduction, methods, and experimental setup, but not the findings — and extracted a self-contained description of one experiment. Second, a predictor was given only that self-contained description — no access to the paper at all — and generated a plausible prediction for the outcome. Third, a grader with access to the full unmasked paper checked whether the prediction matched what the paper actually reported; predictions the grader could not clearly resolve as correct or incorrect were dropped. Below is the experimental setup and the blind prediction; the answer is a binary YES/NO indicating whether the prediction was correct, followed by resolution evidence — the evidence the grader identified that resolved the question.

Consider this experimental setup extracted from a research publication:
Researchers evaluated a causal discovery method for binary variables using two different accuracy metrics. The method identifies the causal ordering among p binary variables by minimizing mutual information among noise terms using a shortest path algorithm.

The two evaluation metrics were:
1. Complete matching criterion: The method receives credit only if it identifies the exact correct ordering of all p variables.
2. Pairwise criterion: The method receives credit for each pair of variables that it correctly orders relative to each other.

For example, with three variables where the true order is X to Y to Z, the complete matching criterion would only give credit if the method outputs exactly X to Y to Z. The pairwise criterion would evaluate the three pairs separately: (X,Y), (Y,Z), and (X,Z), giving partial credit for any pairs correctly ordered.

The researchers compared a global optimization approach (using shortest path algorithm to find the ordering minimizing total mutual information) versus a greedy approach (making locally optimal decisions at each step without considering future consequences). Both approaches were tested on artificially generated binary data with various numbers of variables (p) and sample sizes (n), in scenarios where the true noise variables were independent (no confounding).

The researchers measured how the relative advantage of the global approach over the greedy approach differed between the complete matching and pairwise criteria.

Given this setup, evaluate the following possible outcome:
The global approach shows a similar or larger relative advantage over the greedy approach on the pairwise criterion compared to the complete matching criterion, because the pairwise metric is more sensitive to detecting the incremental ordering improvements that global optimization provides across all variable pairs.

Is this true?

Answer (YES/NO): NO